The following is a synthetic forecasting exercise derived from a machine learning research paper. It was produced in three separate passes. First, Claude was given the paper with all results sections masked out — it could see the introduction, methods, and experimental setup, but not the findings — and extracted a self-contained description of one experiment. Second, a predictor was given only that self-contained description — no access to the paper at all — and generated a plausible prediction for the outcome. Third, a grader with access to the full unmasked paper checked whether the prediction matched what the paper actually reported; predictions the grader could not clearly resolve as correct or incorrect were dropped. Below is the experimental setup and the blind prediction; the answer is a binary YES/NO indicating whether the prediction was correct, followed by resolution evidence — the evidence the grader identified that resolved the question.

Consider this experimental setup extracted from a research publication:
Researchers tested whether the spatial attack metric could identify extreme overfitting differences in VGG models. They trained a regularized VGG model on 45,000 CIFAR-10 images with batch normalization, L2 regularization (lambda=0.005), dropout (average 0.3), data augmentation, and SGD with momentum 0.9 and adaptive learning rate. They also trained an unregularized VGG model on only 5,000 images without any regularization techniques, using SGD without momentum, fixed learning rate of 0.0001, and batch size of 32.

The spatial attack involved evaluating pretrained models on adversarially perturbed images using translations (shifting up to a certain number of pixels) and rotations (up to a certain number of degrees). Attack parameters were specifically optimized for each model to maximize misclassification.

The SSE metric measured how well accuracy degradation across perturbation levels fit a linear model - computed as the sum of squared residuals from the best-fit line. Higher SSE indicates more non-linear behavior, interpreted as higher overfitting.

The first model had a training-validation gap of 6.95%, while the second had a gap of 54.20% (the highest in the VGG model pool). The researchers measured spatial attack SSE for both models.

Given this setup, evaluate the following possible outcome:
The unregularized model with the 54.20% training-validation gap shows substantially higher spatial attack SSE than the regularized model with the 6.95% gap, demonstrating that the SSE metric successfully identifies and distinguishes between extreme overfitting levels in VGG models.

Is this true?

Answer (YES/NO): YES